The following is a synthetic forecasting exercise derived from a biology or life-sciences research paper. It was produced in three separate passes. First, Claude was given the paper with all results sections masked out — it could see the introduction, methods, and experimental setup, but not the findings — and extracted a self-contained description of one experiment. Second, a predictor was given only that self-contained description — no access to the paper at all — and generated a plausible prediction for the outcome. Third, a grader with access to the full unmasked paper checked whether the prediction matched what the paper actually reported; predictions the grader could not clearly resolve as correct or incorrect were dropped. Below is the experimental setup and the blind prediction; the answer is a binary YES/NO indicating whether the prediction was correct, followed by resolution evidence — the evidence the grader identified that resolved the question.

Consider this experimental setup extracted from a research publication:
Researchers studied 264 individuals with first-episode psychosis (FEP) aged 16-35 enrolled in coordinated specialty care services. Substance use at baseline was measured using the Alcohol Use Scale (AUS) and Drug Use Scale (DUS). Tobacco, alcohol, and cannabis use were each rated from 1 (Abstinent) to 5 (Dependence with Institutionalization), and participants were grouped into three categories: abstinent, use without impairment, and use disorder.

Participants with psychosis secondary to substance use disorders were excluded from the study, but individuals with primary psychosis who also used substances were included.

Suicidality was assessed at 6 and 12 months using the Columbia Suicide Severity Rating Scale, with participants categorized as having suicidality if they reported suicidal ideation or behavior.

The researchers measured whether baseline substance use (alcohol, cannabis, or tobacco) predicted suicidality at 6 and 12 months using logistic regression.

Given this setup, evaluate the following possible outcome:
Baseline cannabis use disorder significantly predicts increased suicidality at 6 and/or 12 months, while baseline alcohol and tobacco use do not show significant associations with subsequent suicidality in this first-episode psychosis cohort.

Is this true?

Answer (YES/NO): NO